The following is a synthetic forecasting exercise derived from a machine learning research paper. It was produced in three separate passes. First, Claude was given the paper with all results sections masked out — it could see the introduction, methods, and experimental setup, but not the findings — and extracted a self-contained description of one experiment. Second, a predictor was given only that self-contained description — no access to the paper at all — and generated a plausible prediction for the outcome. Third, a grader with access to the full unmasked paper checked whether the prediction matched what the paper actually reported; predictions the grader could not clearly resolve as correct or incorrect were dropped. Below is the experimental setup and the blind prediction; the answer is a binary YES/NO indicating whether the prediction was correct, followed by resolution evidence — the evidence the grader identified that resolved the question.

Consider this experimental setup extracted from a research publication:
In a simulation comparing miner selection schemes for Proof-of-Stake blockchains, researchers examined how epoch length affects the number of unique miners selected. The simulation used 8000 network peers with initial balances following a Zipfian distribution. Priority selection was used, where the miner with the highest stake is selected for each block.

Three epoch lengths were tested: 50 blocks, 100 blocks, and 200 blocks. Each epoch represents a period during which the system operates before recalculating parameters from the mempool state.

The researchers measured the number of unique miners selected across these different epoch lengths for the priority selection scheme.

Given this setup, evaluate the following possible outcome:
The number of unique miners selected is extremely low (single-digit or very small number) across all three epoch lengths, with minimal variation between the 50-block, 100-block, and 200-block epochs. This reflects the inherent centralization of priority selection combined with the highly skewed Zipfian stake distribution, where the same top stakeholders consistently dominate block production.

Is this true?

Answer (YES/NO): NO